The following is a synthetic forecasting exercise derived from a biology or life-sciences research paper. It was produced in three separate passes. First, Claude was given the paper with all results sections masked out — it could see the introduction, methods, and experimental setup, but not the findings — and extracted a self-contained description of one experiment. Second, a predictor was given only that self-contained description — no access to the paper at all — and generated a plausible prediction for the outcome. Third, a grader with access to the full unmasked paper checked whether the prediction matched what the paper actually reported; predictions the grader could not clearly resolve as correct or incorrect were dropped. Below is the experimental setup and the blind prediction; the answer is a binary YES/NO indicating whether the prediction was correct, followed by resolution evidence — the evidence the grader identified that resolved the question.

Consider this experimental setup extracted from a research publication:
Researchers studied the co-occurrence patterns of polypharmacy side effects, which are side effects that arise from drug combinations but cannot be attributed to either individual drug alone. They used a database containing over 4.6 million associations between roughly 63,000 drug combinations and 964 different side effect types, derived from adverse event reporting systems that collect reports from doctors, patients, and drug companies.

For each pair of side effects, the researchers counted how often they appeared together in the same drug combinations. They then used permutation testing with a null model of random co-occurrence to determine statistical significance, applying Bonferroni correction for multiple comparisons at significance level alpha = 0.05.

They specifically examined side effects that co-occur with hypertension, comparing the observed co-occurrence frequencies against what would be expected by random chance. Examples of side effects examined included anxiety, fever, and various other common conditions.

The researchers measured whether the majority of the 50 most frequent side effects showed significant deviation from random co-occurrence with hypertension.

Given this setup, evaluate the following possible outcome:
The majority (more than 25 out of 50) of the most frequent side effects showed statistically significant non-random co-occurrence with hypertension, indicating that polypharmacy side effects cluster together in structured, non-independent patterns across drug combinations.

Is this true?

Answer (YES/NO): YES